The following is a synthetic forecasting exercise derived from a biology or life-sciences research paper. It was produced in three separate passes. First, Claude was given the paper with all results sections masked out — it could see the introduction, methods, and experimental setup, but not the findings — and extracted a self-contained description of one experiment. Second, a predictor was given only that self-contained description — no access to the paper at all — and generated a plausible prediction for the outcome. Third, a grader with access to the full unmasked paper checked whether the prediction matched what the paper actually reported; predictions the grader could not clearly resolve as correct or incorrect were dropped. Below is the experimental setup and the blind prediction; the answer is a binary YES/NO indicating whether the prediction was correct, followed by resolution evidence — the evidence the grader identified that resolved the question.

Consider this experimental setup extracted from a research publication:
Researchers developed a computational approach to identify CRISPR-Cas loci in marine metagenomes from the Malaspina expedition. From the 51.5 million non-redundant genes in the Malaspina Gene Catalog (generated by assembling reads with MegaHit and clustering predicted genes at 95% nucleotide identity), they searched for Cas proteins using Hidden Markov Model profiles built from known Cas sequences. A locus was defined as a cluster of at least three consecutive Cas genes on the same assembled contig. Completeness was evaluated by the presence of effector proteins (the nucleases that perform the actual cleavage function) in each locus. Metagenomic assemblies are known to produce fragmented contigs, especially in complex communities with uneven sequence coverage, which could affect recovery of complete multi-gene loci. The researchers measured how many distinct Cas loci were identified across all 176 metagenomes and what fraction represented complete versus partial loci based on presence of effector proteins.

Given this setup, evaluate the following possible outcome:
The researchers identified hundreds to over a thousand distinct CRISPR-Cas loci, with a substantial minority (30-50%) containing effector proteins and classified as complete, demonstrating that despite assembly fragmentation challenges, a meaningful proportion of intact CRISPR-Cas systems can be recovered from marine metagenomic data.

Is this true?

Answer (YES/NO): YES